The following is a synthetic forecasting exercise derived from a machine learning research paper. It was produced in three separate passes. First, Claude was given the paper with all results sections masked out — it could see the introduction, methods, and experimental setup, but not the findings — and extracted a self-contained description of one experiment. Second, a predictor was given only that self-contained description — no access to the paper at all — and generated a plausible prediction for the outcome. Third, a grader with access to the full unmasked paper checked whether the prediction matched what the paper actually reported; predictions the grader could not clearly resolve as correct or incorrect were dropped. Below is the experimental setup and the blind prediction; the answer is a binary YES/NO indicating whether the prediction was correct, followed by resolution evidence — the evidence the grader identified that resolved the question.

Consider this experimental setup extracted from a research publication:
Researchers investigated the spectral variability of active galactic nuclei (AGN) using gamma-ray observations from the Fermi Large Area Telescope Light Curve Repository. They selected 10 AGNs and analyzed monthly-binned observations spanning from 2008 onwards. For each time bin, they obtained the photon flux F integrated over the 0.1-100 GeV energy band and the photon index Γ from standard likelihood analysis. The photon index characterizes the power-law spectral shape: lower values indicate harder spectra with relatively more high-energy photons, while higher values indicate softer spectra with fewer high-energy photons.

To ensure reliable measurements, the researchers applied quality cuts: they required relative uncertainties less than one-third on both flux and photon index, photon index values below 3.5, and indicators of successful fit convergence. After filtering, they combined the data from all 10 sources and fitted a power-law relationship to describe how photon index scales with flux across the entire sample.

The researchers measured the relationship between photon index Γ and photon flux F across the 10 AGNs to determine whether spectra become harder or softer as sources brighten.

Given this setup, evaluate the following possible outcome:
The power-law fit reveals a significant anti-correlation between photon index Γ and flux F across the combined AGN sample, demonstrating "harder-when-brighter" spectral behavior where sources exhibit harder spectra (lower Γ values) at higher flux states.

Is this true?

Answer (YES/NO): YES